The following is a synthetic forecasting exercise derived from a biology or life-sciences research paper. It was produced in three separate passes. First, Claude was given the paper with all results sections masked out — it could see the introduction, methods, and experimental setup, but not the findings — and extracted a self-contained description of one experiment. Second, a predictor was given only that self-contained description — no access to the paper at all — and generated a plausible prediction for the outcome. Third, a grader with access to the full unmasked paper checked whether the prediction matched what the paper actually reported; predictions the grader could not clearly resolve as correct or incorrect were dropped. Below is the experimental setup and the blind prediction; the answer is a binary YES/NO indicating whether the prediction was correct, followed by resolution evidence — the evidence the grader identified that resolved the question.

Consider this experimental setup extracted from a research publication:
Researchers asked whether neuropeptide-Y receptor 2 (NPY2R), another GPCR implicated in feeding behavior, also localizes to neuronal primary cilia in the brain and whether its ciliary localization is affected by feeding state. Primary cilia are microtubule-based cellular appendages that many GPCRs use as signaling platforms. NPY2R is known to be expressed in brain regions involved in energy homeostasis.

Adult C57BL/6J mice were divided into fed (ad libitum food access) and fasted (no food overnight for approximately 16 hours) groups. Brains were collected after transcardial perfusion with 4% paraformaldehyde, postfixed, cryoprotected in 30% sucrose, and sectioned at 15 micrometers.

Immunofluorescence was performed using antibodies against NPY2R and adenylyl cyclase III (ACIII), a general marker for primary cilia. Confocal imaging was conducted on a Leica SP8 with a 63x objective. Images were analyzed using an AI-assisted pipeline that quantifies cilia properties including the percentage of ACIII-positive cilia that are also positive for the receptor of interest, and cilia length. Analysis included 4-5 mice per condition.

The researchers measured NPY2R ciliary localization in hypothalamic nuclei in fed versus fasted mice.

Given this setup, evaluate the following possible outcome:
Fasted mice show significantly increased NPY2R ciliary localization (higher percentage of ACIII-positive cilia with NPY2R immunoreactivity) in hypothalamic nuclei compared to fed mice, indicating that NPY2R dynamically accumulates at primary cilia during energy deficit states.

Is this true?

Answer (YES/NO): NO